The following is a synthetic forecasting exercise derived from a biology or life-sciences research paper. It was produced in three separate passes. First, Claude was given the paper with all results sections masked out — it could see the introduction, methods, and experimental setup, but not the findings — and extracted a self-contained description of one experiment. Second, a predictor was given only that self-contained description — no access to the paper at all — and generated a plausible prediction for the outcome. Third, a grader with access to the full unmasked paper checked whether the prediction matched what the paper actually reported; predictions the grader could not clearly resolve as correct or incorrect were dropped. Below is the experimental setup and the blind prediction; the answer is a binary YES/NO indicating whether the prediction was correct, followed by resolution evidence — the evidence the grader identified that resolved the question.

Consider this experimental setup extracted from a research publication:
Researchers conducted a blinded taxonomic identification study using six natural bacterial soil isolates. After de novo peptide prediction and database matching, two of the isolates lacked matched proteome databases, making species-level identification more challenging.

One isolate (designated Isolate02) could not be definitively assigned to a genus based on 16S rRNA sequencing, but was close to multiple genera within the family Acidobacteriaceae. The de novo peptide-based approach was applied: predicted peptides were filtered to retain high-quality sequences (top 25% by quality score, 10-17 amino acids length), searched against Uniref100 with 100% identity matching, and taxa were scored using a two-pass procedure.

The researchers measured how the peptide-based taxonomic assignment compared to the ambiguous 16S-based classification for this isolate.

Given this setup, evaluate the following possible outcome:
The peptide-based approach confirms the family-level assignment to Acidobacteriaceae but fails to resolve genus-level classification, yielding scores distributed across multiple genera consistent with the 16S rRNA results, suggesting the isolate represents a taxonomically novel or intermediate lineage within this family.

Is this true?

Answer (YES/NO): YES